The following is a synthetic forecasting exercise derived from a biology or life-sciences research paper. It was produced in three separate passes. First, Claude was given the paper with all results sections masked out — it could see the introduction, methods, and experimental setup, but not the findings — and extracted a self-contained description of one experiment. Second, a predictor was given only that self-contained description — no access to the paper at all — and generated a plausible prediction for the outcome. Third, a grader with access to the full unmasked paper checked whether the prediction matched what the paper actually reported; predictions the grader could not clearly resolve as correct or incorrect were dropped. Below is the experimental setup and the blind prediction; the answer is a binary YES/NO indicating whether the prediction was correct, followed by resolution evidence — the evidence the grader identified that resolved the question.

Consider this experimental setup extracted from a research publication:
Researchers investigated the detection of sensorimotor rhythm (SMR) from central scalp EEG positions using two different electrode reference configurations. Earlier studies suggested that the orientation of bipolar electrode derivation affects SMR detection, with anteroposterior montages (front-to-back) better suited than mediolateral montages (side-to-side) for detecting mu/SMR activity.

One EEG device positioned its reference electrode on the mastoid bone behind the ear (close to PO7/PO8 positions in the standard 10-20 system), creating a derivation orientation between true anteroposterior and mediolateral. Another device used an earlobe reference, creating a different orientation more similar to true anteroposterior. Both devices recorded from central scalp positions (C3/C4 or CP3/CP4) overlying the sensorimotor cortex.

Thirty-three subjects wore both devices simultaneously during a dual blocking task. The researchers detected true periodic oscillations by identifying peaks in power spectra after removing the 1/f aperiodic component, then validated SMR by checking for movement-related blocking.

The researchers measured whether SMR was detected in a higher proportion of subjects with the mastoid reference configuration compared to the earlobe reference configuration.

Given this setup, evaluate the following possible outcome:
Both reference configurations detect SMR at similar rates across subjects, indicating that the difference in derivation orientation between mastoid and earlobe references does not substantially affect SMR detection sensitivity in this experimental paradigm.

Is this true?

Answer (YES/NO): YES